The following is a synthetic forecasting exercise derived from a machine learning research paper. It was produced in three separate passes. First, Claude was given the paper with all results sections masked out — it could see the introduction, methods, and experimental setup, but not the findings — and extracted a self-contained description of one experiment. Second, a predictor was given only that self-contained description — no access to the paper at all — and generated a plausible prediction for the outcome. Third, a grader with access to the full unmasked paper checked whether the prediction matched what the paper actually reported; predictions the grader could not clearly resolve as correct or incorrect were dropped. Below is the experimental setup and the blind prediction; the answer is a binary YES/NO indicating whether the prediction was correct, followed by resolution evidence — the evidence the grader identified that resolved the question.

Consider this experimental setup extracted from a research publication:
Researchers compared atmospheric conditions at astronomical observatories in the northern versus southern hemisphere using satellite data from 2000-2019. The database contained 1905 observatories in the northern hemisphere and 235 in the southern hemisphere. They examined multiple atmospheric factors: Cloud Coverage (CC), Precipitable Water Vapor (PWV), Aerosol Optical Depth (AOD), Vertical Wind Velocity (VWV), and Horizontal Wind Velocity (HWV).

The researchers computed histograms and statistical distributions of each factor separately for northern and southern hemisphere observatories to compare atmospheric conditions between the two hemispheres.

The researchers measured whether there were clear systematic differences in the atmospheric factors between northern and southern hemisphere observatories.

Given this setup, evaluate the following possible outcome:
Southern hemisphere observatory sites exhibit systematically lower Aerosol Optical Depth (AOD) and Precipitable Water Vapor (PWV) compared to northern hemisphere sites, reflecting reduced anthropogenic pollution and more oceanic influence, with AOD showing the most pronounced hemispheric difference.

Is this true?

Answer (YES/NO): NO